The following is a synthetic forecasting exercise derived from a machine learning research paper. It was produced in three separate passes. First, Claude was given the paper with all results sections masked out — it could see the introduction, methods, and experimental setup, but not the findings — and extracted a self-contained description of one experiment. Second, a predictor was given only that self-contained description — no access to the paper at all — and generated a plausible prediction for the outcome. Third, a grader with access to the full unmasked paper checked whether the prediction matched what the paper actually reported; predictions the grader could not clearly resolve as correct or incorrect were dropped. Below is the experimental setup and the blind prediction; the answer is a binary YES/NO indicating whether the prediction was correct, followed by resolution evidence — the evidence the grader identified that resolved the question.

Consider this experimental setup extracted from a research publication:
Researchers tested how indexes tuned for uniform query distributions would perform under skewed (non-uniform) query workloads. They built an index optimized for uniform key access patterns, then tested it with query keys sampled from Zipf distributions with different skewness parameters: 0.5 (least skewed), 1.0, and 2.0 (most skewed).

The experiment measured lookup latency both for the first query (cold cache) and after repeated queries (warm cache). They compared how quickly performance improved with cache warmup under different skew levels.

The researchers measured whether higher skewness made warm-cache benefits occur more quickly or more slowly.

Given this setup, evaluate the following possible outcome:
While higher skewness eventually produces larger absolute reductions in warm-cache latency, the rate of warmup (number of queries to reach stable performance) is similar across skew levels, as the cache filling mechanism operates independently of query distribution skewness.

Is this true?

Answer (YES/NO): NO